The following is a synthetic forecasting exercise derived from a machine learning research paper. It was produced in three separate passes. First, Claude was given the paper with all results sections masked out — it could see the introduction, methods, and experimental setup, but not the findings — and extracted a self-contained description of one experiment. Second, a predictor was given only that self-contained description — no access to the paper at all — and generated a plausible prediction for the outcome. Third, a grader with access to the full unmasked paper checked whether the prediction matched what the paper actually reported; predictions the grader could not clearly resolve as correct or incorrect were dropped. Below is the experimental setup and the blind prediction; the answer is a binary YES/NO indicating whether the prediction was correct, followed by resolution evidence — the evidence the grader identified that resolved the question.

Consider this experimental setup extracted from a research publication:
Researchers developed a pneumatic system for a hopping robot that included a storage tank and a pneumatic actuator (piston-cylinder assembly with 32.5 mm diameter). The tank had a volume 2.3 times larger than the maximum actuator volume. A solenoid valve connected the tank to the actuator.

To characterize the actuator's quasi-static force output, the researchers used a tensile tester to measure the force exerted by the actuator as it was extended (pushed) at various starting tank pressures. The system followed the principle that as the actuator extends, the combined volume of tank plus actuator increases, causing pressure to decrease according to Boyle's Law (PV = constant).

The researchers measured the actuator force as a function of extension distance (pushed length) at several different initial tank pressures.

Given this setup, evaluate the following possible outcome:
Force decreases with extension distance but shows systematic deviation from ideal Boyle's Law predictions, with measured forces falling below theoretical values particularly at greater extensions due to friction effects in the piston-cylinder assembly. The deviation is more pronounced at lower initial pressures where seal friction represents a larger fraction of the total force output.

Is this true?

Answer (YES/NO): NO